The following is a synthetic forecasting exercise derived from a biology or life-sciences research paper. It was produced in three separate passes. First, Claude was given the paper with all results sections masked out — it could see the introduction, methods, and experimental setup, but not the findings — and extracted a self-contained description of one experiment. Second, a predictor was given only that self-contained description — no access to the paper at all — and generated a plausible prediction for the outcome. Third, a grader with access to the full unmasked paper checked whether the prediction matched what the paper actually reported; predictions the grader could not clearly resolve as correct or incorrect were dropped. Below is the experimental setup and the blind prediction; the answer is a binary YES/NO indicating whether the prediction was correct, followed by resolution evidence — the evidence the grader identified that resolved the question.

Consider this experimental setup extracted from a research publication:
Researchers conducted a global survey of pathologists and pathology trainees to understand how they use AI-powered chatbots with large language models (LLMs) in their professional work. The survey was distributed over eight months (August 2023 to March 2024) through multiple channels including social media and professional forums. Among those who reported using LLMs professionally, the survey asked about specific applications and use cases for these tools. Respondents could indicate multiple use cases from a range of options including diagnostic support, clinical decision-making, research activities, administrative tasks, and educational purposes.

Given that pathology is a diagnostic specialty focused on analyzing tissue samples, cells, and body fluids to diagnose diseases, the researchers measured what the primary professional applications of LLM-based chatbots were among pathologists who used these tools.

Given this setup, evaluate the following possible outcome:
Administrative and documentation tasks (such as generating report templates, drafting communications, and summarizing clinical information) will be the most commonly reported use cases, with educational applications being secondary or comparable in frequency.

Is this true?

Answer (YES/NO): NO